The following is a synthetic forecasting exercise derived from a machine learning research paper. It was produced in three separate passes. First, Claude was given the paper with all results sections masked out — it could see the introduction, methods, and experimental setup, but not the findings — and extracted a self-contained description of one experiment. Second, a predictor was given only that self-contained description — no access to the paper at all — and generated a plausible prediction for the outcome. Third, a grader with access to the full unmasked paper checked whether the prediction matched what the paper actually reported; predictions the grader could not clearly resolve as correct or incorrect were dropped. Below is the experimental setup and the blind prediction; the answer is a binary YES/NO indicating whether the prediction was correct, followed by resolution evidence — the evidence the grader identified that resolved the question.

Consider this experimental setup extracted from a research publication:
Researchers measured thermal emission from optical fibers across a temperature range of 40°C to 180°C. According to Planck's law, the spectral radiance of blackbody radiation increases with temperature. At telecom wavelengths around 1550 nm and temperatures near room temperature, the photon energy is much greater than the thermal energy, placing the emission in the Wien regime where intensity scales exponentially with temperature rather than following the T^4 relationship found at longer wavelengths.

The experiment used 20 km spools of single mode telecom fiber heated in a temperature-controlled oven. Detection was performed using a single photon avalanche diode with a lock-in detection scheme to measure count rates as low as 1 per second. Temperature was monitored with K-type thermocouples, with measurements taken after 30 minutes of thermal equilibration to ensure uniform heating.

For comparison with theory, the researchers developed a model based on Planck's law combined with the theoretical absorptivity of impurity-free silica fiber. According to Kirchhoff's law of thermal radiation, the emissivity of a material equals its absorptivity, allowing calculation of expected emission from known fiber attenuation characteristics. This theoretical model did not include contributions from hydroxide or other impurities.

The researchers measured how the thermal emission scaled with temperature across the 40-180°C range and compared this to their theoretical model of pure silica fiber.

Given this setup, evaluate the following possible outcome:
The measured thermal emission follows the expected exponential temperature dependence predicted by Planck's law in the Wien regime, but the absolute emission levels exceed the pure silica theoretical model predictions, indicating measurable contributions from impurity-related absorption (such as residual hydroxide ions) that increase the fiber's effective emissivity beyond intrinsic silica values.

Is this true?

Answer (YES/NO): YES